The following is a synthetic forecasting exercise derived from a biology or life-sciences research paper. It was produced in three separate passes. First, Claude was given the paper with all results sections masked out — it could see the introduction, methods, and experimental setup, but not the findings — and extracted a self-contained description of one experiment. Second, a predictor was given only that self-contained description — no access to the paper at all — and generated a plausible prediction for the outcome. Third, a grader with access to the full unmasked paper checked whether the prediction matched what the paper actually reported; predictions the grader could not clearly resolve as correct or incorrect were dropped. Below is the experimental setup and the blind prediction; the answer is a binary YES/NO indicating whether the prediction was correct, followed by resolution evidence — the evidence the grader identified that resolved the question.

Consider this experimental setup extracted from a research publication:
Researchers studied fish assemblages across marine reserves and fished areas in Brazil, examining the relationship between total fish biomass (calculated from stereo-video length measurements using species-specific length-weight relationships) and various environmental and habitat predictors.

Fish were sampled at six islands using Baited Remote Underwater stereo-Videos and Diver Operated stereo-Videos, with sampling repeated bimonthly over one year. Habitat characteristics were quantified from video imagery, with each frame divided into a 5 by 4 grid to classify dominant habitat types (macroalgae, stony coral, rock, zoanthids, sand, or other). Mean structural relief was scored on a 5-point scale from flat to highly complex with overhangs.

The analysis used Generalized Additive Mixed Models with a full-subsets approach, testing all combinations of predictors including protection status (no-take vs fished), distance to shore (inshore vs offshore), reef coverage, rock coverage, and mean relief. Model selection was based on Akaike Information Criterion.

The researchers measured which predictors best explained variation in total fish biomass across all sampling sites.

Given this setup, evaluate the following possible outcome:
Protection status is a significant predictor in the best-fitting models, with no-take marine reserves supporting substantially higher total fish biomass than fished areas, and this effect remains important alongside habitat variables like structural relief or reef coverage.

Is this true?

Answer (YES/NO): NO